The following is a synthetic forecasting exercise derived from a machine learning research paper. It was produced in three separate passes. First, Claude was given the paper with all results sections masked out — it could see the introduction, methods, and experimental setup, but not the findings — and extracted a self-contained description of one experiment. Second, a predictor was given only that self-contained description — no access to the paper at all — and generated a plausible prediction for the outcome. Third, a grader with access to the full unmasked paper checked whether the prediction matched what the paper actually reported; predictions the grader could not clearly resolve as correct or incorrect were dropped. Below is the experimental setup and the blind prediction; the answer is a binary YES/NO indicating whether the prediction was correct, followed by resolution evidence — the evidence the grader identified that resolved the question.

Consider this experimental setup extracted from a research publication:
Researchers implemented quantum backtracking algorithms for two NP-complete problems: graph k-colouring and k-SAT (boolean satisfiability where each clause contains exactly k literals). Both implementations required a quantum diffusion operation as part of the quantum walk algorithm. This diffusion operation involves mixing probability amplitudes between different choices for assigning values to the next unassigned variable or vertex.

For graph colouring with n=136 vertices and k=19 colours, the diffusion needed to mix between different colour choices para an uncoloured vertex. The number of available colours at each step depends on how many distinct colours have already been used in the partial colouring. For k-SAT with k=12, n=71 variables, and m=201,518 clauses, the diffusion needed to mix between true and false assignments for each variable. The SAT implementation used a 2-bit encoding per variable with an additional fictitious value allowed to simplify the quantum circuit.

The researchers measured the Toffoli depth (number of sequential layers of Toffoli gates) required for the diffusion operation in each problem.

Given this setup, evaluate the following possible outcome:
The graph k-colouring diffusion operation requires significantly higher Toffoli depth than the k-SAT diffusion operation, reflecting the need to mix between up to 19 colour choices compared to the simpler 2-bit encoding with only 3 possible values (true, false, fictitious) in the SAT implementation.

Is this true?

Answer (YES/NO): YES